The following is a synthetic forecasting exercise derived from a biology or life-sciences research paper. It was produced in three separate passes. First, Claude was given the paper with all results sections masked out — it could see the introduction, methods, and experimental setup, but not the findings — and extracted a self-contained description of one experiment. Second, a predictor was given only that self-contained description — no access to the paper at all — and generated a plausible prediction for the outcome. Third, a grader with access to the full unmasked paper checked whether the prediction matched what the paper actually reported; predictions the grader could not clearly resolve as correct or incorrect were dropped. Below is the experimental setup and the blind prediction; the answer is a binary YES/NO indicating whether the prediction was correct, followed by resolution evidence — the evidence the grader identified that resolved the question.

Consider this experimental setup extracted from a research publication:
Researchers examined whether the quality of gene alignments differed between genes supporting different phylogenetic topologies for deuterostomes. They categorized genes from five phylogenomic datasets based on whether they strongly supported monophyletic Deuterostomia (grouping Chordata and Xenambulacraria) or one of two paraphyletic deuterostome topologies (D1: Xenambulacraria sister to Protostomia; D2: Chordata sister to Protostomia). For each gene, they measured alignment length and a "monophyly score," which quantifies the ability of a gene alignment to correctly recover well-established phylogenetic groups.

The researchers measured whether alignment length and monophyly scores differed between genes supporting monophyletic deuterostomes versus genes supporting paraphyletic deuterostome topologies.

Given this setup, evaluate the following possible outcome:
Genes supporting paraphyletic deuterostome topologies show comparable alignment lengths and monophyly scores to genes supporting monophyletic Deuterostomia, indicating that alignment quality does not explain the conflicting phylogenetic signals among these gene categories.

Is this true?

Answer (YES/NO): YES